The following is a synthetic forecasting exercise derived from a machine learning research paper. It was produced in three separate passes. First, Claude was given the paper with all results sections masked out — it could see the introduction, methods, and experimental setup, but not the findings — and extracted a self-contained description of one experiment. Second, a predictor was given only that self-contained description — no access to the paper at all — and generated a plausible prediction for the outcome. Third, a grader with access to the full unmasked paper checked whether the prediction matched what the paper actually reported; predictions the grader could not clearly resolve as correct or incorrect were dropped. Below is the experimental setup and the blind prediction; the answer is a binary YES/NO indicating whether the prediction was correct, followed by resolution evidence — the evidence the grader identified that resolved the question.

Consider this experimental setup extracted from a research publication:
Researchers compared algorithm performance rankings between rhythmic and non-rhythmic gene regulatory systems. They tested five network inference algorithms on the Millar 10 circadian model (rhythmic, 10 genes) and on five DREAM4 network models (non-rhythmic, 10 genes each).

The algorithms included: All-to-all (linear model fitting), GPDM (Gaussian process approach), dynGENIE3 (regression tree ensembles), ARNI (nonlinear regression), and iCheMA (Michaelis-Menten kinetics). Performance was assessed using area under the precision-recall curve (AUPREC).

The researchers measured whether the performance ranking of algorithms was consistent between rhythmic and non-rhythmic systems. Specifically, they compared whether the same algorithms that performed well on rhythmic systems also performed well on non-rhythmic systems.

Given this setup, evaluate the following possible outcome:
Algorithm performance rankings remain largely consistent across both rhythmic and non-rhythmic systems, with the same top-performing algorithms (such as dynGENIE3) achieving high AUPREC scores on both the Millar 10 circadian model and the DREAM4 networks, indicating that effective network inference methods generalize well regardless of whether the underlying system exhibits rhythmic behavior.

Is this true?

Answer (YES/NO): NO